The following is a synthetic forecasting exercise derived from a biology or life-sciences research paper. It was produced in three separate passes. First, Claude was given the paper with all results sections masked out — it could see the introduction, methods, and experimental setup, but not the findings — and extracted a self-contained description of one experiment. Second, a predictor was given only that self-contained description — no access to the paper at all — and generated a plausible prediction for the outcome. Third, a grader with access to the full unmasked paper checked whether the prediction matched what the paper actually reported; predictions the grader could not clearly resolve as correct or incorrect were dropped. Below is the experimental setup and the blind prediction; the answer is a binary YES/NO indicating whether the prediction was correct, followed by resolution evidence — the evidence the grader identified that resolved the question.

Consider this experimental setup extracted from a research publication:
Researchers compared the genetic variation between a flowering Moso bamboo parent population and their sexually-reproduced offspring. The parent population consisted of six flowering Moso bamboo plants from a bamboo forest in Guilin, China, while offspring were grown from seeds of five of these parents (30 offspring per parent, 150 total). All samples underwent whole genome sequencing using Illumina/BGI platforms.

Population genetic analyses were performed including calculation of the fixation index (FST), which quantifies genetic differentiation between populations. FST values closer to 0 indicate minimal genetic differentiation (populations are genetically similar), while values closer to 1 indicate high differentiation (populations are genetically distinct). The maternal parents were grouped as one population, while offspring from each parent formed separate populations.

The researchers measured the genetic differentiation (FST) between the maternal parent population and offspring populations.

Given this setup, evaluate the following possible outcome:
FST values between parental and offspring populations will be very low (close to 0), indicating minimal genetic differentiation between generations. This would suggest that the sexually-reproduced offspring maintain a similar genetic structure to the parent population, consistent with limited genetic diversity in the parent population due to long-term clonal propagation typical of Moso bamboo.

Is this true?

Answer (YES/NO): NO